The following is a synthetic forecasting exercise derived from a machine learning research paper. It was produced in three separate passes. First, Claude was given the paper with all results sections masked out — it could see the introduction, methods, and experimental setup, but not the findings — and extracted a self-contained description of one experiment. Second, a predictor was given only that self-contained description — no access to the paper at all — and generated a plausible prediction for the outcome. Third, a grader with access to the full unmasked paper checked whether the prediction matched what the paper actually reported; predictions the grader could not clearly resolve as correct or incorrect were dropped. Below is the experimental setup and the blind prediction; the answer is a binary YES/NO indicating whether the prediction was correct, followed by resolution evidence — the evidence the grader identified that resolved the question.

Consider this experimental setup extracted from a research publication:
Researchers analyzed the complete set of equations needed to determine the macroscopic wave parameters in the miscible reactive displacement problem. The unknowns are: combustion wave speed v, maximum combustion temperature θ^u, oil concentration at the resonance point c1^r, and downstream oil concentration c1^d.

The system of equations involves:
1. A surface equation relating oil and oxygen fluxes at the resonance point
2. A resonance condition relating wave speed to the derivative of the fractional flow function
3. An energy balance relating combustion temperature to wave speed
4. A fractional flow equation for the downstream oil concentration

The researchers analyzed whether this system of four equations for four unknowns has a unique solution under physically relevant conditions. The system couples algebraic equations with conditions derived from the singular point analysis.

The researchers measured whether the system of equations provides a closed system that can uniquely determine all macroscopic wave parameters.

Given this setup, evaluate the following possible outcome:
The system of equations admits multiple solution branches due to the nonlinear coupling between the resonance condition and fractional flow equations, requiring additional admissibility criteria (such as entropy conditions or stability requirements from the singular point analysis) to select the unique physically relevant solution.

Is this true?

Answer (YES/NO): NO